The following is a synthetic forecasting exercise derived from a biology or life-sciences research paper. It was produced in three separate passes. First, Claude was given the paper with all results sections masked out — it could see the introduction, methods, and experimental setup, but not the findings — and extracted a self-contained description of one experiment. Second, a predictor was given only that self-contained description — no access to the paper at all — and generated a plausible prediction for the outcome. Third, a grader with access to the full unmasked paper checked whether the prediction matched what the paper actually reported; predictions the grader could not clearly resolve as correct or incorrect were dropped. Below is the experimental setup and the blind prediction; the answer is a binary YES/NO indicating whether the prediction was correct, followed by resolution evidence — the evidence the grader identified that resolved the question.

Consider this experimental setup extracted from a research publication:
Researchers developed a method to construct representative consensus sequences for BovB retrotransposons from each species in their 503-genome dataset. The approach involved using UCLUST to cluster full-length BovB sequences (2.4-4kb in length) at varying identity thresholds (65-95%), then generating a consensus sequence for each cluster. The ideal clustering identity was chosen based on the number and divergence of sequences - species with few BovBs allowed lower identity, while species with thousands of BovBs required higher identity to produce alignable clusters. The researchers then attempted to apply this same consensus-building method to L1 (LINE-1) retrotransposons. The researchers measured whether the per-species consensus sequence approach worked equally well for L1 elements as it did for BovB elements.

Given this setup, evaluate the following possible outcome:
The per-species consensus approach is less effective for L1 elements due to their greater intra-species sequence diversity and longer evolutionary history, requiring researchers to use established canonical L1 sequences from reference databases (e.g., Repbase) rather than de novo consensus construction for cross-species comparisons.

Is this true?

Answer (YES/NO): NO